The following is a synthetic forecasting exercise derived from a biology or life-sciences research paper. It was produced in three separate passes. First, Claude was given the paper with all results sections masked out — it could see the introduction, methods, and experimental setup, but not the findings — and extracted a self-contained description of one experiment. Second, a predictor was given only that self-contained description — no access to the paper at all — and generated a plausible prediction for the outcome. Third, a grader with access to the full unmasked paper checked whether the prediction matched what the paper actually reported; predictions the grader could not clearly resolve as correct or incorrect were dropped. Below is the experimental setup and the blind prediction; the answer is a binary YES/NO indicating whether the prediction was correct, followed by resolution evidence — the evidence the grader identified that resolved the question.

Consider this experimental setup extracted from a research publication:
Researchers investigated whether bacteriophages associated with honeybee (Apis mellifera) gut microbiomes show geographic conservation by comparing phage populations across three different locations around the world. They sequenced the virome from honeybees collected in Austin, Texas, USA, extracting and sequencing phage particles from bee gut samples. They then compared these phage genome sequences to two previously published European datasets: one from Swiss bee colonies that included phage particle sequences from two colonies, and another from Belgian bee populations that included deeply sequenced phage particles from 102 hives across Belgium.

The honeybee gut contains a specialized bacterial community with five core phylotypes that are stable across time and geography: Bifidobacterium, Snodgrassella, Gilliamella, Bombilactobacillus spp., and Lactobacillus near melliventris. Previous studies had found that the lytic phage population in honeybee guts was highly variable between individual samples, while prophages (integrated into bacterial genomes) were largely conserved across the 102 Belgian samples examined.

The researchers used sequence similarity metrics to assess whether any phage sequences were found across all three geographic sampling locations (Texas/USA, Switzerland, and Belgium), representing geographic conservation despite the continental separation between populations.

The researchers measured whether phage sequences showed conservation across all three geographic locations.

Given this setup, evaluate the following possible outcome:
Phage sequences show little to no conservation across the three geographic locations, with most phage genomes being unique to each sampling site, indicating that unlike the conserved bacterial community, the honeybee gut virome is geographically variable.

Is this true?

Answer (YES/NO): NO